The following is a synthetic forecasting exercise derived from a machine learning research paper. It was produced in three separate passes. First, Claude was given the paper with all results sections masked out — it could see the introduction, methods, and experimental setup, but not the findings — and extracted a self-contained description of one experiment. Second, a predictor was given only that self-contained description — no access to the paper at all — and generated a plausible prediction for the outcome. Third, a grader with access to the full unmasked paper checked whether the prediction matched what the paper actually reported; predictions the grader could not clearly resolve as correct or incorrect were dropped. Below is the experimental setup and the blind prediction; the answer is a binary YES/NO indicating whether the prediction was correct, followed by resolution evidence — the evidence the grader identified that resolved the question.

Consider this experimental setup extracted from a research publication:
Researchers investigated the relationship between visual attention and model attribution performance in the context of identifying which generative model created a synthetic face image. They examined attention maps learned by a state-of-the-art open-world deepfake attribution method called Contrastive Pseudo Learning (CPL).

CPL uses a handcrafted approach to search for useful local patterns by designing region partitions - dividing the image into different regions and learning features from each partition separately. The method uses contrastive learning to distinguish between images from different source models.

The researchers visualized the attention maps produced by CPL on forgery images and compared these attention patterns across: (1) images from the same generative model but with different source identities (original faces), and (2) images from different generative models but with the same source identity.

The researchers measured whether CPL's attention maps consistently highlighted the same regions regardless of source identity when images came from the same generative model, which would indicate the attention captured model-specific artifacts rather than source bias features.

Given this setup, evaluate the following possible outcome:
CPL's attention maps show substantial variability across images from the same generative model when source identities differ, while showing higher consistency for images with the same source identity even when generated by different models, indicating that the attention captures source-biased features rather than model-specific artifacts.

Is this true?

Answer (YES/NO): YES